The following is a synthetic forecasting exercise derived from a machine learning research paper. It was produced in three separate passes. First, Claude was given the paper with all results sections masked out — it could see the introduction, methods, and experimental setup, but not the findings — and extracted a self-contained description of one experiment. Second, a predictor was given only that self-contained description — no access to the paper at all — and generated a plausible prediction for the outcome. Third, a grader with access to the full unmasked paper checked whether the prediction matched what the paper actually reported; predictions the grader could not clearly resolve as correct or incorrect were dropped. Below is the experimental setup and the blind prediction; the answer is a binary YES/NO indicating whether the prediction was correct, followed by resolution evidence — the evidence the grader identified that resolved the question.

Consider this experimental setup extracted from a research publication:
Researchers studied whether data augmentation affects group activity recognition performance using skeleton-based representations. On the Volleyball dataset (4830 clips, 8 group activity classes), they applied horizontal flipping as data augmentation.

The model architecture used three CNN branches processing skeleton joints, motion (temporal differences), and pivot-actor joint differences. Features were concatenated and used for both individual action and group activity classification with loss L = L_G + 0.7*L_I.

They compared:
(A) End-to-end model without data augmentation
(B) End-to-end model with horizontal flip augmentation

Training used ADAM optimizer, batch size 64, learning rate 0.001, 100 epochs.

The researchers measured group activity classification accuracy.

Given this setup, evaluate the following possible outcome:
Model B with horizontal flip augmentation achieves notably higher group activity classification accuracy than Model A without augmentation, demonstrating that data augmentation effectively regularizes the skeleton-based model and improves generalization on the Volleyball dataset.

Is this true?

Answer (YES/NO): YES